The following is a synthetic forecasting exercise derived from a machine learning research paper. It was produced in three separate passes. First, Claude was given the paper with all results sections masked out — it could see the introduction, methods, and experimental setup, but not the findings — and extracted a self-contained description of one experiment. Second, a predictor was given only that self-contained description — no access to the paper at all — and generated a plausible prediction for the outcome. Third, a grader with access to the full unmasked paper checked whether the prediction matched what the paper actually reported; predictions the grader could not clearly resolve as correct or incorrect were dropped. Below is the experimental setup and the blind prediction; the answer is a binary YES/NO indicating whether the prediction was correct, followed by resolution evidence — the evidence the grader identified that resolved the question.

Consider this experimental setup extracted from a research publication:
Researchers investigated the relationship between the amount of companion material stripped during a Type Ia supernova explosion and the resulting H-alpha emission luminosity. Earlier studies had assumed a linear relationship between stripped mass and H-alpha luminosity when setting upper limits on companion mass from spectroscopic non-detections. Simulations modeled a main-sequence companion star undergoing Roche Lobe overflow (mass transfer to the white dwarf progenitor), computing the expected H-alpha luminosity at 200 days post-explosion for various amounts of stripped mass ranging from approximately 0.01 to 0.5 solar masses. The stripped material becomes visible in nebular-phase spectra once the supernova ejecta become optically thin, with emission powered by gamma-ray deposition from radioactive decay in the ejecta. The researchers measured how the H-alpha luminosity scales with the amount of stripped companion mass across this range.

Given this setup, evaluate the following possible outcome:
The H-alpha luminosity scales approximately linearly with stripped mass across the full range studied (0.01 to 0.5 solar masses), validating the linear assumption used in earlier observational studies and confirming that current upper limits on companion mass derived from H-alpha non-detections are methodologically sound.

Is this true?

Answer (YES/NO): NO